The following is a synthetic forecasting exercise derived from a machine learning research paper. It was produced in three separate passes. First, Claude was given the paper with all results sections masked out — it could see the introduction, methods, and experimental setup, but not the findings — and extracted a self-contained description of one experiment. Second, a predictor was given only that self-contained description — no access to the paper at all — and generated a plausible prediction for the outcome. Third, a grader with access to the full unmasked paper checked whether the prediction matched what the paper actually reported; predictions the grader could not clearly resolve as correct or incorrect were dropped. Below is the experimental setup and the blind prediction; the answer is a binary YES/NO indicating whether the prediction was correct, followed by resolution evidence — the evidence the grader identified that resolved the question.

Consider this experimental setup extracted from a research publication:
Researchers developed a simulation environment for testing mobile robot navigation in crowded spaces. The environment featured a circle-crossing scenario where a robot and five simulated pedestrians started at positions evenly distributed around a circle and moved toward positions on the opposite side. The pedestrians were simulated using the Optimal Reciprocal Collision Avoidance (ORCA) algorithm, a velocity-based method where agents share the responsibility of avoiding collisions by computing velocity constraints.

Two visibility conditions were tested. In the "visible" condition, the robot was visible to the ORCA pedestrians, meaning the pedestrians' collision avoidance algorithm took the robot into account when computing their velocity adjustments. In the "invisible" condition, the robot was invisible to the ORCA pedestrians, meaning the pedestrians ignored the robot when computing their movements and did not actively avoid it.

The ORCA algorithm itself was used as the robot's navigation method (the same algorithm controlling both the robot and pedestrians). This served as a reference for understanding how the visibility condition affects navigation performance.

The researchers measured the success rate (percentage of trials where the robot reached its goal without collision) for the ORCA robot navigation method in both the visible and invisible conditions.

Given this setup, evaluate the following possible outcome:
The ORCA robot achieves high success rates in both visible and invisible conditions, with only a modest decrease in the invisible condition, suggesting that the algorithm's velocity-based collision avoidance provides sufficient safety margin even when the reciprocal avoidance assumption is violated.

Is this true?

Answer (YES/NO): NO